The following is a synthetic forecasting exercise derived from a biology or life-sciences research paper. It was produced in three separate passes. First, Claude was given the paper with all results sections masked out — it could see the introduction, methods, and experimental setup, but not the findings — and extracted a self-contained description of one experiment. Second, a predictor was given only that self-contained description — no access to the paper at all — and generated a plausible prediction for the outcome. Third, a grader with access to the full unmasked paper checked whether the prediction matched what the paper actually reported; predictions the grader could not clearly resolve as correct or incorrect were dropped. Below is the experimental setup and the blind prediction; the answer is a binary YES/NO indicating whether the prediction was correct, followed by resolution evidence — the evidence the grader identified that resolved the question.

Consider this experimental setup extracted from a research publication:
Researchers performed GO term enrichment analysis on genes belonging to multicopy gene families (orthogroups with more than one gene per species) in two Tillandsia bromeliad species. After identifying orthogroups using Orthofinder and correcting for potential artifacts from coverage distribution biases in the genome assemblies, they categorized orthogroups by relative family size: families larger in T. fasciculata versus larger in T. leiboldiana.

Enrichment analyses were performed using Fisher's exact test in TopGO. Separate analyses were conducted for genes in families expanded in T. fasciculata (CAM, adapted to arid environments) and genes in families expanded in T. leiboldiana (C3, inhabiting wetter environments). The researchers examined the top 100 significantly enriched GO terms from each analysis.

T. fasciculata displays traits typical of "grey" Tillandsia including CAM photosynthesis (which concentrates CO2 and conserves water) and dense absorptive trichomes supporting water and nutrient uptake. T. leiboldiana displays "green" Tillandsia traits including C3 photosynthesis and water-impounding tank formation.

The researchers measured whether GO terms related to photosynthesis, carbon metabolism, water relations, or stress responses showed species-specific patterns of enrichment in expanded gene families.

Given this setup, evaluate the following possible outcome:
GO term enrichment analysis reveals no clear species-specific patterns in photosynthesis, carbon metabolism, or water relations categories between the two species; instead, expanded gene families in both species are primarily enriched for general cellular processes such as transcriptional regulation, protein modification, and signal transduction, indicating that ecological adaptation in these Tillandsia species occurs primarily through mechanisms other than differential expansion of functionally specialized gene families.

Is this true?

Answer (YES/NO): NO